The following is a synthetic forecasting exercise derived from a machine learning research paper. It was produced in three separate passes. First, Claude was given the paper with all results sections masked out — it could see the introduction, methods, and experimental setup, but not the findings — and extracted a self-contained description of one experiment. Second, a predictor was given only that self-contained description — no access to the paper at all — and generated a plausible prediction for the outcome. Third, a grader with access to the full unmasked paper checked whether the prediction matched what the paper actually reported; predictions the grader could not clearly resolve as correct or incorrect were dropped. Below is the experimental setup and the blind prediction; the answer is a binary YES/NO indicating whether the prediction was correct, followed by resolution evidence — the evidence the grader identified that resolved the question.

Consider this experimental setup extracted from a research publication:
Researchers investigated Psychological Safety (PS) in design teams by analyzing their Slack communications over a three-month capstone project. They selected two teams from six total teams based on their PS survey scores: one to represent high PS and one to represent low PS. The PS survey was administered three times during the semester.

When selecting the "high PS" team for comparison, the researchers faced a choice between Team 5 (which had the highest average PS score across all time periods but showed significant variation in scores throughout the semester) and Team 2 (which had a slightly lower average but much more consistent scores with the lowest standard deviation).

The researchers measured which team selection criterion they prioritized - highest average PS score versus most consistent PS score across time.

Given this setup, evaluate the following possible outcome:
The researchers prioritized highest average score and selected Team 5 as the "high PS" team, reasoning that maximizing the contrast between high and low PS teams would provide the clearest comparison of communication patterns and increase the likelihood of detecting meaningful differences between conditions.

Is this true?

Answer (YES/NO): NO